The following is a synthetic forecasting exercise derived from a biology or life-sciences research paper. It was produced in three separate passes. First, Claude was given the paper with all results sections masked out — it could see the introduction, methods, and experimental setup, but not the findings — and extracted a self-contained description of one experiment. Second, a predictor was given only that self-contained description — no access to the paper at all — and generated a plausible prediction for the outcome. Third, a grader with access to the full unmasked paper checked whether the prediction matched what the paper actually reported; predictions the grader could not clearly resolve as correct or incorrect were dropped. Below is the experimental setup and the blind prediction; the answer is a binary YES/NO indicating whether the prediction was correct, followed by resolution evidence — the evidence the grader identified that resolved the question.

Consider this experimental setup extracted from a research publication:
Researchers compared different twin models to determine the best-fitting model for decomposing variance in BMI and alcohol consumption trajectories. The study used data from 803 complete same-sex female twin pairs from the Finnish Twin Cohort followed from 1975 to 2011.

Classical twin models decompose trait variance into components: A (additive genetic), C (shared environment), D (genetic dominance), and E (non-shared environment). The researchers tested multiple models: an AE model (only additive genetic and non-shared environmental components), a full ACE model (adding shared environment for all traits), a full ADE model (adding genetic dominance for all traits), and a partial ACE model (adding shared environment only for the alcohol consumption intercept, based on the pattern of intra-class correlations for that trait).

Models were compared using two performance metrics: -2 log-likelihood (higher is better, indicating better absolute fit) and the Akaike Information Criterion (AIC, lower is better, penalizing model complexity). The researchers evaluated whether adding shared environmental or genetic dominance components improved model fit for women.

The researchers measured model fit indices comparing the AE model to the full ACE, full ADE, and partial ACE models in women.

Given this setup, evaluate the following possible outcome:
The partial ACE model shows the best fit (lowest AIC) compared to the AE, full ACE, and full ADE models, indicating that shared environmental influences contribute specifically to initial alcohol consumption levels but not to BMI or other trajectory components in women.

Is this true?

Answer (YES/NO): YES